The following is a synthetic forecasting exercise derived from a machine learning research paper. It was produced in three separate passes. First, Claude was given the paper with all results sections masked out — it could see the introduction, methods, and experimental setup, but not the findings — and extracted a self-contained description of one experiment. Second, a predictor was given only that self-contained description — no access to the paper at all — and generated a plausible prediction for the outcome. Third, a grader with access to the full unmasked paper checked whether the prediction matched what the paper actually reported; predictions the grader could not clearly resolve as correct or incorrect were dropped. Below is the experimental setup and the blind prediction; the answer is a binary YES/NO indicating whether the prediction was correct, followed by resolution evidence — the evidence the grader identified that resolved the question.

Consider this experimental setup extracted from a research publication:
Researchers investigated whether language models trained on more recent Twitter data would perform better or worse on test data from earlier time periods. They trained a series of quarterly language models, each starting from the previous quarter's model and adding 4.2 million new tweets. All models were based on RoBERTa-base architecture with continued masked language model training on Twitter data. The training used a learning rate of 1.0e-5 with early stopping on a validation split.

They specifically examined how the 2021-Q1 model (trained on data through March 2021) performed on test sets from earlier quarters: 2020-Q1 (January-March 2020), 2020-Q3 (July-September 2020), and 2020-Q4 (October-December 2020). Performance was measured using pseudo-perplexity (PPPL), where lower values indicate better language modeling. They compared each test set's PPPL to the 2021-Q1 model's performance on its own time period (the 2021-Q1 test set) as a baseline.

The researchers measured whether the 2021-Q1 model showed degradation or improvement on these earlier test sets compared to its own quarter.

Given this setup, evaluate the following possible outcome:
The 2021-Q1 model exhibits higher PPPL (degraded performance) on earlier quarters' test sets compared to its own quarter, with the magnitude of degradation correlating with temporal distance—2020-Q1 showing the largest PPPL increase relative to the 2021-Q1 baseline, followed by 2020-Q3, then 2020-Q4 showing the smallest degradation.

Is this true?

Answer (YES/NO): NO